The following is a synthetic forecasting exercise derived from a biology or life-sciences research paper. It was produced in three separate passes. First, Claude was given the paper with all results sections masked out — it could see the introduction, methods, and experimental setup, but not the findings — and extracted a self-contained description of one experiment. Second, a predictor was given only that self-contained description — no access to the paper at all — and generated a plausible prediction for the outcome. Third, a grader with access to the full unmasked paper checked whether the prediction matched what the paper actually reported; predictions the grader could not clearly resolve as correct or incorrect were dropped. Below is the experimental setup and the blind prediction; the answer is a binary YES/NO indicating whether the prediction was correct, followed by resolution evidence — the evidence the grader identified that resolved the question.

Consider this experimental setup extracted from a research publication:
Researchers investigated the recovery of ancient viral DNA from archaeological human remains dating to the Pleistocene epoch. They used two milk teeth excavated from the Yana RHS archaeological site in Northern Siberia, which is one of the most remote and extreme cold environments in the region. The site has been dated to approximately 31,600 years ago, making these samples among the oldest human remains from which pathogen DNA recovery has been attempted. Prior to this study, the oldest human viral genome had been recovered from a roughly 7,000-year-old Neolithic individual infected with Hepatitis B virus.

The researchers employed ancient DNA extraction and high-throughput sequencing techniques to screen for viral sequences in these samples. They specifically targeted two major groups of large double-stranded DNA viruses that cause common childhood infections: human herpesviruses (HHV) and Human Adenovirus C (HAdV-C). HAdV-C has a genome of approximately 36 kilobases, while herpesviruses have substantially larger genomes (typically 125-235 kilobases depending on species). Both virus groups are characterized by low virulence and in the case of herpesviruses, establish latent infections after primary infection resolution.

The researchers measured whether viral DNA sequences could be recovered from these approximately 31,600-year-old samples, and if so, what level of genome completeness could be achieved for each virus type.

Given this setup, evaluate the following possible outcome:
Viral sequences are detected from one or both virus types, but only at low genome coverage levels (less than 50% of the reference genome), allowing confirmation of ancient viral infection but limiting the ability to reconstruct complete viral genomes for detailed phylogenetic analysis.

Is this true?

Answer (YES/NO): NO